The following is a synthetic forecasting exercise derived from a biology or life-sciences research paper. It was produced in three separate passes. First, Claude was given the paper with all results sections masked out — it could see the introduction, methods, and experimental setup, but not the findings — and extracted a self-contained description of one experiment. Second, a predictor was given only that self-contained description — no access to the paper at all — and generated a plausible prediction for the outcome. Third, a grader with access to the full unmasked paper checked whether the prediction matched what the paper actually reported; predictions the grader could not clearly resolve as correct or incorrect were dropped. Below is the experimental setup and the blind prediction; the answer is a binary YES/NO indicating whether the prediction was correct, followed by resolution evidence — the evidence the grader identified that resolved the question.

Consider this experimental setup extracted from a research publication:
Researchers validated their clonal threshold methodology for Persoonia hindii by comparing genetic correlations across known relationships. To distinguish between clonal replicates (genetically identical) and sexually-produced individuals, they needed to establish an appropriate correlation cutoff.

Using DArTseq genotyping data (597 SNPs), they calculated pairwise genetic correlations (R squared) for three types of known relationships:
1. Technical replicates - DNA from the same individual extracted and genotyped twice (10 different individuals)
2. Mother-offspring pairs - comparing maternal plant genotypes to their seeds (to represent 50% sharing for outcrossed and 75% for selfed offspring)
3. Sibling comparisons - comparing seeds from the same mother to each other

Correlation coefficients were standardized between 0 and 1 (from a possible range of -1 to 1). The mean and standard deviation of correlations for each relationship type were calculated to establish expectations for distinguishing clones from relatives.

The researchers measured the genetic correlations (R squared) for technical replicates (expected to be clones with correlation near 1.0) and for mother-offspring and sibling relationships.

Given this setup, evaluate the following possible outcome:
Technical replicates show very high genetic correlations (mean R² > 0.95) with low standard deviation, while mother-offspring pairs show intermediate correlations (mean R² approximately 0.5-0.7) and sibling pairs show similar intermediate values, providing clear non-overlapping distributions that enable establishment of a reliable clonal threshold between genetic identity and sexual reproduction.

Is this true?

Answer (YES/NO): NO